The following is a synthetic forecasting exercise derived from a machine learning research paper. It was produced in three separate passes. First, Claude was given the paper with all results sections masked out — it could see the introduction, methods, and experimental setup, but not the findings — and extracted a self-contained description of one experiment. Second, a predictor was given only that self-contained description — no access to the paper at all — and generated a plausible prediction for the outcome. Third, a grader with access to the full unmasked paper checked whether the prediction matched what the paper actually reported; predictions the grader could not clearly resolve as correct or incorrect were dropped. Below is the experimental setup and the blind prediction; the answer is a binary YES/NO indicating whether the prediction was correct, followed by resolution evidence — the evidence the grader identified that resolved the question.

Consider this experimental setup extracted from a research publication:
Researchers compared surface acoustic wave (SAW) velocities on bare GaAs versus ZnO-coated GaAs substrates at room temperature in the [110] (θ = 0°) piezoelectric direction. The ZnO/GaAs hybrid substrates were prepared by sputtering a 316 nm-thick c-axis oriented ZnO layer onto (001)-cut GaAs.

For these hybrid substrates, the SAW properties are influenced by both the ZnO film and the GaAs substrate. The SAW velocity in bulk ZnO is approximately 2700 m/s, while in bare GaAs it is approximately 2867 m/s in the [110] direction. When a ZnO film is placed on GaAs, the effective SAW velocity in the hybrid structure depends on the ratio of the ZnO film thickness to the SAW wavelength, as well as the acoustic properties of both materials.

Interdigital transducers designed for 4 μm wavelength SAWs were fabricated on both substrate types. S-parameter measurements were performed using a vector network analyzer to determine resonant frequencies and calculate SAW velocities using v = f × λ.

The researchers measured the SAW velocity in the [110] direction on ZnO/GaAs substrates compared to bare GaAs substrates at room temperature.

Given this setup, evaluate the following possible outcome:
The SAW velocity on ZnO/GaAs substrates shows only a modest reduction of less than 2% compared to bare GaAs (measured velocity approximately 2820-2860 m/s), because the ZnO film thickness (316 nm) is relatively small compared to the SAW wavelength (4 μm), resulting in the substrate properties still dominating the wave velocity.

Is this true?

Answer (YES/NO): NO